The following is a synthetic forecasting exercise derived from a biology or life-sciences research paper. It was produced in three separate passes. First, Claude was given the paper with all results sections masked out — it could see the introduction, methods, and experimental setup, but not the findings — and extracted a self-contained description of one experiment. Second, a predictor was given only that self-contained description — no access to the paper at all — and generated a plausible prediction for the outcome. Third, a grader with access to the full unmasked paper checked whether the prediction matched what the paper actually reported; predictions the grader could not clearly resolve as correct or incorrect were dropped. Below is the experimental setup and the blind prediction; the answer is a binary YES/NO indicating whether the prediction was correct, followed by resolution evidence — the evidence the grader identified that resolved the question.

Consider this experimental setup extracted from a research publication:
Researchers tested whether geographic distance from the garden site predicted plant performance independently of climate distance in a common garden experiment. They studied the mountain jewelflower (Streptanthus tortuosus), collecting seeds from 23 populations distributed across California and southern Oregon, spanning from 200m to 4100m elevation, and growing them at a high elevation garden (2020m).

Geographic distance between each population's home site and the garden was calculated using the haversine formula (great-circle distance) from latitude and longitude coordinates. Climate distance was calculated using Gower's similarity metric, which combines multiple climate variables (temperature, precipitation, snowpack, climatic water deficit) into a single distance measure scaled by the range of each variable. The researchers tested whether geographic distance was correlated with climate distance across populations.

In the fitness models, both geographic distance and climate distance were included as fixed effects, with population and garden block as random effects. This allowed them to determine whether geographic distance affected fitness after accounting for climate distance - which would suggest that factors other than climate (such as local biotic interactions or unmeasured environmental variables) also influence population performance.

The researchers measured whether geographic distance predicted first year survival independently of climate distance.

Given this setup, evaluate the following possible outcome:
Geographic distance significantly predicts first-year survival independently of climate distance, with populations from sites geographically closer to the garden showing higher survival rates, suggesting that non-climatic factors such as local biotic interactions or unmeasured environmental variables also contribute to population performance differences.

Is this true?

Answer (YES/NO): NO